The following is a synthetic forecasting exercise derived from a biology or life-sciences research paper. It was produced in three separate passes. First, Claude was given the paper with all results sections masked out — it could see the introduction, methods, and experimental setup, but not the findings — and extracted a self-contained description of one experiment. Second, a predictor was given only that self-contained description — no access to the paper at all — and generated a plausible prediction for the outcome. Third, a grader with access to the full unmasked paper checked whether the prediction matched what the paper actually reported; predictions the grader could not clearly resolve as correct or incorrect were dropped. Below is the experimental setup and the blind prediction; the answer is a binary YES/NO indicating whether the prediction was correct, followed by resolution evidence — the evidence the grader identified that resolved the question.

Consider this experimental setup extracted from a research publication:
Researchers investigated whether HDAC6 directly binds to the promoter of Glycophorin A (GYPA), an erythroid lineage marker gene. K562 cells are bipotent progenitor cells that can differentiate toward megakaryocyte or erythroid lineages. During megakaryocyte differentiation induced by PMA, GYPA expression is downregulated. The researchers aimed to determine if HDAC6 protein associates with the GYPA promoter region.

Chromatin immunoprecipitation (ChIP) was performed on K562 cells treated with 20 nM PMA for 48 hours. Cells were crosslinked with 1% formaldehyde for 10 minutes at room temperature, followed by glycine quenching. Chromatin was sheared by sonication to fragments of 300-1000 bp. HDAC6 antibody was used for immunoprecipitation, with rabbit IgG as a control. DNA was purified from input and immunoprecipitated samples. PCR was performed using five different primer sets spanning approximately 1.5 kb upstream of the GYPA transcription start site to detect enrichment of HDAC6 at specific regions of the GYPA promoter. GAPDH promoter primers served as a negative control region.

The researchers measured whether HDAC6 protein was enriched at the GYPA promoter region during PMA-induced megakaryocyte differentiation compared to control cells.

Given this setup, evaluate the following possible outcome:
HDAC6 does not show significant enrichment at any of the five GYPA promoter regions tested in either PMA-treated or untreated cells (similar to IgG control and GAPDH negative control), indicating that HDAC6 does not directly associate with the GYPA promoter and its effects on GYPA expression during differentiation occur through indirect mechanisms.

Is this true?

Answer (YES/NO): NO